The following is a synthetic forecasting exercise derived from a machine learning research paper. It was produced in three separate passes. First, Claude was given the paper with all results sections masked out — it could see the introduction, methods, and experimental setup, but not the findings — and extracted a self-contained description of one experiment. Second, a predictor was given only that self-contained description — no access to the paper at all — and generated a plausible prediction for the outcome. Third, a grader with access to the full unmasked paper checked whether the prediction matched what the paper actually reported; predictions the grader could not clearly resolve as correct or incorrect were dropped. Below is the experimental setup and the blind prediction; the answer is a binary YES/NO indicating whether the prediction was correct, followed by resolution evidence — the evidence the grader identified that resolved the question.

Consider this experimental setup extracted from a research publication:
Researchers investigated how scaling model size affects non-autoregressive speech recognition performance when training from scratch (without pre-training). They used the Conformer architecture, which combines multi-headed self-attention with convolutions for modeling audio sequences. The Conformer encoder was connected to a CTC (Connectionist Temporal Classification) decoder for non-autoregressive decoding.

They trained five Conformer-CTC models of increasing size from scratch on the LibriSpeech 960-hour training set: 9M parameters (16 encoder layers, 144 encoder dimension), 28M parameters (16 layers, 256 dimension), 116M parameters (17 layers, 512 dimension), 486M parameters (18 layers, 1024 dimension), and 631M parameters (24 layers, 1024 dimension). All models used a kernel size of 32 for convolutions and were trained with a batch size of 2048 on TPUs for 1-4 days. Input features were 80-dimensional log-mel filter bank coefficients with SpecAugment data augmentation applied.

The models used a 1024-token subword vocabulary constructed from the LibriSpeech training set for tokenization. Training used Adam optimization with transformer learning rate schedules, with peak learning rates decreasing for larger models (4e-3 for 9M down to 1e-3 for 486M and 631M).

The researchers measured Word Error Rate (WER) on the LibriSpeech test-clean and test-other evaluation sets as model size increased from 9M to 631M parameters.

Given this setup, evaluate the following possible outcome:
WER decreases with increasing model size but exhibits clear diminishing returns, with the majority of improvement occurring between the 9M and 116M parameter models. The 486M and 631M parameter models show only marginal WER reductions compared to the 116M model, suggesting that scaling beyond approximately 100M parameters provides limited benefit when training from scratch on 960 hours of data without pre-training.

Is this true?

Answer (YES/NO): NO